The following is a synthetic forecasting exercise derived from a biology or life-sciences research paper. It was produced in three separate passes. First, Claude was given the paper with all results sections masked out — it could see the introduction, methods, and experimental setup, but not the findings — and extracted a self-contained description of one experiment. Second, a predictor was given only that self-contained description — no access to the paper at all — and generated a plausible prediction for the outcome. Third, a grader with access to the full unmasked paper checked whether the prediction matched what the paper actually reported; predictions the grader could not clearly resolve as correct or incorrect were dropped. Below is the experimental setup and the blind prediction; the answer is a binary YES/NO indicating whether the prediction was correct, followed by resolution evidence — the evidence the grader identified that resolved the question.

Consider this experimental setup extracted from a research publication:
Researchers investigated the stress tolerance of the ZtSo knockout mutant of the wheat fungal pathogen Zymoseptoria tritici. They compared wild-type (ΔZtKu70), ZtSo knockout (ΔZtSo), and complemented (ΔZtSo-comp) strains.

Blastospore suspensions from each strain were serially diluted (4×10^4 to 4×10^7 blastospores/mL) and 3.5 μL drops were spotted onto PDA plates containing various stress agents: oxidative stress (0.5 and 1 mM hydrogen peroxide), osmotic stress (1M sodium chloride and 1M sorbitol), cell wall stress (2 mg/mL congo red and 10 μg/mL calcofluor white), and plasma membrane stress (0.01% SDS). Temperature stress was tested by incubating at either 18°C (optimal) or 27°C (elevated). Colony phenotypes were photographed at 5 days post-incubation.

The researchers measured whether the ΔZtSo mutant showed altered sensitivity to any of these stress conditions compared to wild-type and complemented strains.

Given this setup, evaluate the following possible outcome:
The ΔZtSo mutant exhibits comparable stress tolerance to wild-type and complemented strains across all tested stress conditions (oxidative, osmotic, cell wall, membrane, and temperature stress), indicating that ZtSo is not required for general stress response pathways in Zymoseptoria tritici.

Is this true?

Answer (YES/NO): YES